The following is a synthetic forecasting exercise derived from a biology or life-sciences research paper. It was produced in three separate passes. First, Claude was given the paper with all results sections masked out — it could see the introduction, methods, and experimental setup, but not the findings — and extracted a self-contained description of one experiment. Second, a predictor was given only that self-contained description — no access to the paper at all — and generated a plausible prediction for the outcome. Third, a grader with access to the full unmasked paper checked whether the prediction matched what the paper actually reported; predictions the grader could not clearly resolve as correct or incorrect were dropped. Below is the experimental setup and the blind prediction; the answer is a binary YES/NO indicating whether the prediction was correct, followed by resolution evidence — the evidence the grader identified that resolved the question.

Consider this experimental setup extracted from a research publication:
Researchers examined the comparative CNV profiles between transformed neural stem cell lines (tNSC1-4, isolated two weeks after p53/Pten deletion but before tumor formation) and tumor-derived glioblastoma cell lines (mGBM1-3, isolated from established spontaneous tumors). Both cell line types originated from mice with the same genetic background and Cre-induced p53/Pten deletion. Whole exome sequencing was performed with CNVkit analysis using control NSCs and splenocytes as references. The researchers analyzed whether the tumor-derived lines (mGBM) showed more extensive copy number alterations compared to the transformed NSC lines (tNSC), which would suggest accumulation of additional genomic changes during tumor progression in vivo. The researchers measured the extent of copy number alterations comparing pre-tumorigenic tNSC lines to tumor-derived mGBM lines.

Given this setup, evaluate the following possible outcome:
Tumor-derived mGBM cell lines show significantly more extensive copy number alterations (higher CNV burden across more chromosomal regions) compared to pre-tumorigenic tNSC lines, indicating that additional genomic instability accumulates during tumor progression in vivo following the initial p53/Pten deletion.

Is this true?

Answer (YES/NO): NO